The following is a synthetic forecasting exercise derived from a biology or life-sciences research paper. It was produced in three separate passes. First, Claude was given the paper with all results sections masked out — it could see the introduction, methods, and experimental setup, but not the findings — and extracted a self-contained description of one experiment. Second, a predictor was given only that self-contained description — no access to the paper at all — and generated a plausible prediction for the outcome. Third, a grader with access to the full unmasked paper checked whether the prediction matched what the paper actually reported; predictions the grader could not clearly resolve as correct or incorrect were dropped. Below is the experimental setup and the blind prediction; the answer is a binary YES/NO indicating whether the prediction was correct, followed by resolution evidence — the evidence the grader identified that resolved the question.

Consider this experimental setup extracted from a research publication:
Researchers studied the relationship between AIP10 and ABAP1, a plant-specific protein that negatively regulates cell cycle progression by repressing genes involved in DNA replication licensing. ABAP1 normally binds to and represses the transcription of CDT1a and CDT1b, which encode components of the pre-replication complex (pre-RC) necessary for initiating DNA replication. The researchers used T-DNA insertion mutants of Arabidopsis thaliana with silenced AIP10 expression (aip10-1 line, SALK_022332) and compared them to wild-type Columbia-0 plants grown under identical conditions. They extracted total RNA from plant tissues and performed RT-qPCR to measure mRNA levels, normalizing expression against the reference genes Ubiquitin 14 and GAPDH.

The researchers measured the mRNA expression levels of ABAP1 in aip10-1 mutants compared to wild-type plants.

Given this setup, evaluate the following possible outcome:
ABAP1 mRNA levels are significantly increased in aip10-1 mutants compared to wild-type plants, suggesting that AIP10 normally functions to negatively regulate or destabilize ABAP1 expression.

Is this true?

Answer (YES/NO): NO